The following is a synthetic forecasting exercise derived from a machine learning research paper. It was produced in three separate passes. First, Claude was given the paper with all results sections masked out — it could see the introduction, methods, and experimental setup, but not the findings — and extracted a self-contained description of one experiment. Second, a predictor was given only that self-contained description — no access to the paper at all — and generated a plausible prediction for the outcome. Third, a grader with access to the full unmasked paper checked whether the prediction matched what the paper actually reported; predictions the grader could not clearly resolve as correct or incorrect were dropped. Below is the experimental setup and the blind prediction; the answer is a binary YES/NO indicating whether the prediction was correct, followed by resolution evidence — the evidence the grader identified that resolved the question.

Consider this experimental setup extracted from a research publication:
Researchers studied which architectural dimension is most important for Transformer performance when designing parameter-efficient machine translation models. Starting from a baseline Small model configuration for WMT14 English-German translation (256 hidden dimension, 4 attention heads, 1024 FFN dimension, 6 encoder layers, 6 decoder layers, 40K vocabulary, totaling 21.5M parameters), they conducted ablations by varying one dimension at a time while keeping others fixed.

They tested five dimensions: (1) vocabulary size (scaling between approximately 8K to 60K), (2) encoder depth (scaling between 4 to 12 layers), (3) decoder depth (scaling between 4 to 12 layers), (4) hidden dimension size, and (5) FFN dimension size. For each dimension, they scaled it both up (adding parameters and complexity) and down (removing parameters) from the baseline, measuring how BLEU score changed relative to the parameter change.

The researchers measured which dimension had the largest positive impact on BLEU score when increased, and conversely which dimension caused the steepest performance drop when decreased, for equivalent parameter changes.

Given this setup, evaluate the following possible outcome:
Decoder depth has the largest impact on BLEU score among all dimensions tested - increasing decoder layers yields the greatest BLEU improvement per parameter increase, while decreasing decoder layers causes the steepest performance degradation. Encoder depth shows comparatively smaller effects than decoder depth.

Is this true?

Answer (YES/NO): NO